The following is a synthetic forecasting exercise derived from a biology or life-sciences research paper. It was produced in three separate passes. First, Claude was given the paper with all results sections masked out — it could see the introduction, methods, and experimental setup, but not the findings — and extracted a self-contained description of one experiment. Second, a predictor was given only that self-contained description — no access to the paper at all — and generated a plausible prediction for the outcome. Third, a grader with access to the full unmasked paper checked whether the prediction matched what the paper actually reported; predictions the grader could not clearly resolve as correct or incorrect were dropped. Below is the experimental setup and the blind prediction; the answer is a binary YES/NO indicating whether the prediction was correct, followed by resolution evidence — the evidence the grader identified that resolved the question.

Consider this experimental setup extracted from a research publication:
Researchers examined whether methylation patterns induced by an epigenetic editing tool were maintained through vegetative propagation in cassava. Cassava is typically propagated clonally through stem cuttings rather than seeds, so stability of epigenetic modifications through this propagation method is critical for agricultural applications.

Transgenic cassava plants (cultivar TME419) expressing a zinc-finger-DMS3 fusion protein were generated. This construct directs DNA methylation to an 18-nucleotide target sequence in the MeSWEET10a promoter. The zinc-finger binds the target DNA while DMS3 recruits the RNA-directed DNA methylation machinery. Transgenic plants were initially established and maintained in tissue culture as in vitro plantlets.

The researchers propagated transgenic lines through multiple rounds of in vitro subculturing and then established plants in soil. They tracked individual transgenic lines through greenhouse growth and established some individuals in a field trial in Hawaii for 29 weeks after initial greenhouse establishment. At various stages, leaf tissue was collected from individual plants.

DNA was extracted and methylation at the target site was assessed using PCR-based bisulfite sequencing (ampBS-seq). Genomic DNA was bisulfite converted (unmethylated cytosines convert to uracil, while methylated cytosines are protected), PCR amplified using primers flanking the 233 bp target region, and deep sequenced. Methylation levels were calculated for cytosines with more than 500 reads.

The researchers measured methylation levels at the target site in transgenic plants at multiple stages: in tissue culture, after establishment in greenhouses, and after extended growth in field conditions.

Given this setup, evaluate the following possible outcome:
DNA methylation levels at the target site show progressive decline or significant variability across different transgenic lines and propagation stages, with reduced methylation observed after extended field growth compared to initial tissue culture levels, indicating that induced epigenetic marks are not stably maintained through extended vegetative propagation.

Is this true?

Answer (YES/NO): NO